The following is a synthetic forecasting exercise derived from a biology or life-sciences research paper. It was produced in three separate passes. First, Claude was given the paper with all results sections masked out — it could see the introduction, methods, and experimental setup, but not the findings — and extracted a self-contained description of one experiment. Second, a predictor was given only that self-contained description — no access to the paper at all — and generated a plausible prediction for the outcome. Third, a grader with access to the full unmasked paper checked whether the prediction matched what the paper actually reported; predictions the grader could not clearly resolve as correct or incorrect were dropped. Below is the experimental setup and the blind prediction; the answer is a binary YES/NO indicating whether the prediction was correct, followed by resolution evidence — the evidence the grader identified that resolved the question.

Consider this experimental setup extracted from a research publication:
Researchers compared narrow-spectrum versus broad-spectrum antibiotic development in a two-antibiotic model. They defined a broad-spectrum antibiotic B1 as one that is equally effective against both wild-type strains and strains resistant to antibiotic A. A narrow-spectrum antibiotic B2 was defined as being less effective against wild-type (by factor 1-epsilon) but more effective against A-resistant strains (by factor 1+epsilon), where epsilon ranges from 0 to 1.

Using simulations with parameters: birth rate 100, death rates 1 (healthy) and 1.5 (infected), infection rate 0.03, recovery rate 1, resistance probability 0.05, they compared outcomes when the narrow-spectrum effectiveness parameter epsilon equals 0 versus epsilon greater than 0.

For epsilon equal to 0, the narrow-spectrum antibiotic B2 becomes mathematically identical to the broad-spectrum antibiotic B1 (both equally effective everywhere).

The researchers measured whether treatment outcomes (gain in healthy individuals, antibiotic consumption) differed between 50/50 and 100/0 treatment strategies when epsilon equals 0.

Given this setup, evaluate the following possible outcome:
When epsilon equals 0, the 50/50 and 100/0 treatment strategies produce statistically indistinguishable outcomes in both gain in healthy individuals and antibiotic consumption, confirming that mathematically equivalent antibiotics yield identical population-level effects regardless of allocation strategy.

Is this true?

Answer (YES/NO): YES